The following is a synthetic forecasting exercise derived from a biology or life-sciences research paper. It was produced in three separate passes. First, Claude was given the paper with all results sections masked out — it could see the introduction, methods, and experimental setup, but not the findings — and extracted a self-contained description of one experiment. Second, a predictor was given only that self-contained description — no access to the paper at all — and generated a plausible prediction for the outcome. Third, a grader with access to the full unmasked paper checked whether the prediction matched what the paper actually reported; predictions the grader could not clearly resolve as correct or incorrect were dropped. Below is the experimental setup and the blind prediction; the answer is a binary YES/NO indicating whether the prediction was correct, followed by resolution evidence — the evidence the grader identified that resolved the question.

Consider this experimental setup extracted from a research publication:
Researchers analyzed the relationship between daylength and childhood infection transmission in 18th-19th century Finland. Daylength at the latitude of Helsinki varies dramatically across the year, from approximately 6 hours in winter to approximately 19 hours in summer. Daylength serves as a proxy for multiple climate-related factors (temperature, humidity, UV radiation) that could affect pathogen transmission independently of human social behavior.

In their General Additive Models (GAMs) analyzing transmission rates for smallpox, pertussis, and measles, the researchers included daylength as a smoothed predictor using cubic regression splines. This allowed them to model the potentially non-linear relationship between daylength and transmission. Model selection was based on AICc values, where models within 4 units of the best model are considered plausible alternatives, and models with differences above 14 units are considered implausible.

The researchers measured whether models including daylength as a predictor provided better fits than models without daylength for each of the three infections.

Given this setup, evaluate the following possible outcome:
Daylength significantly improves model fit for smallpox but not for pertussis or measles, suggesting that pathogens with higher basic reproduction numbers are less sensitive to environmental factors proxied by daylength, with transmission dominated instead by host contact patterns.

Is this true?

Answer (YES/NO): NO